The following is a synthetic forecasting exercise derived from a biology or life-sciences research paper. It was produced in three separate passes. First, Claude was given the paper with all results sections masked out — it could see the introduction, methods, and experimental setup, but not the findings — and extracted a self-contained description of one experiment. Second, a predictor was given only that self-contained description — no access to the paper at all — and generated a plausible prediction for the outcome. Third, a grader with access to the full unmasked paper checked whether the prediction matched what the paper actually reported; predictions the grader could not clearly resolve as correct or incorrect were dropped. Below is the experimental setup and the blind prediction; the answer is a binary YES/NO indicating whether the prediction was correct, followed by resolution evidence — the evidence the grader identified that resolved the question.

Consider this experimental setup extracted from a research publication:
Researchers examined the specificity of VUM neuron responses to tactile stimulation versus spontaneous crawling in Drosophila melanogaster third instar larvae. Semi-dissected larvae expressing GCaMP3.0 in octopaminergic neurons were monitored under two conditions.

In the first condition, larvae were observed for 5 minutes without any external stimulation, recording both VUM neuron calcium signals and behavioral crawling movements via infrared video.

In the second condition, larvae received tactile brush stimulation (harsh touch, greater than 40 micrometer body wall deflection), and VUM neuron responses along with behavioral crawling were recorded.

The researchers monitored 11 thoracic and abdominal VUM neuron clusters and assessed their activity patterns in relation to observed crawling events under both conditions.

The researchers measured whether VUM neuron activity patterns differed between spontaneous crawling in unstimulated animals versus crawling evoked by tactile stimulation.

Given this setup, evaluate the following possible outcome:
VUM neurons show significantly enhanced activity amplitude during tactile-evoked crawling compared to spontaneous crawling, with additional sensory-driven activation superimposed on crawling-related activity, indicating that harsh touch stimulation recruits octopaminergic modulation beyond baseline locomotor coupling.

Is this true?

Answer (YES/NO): NO